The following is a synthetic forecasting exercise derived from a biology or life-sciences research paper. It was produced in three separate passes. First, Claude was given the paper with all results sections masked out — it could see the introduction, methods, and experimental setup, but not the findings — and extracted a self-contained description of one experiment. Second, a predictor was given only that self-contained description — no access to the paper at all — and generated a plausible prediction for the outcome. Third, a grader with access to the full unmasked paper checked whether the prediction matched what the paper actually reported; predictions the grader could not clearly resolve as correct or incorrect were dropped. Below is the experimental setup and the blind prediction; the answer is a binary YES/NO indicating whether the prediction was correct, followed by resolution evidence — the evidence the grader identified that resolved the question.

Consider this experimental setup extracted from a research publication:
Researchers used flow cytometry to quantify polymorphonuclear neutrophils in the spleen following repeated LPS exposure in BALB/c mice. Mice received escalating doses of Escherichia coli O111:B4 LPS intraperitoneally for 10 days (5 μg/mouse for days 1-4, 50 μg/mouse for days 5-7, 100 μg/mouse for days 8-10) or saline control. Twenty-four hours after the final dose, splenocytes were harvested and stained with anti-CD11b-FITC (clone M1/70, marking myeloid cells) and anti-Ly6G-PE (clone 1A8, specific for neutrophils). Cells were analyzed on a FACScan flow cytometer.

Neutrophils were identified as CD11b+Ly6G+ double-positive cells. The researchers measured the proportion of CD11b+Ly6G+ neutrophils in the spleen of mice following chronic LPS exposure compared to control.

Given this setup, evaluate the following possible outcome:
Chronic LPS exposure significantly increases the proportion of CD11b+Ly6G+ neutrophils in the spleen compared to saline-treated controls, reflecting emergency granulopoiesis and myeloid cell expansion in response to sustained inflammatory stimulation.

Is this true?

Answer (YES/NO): YES